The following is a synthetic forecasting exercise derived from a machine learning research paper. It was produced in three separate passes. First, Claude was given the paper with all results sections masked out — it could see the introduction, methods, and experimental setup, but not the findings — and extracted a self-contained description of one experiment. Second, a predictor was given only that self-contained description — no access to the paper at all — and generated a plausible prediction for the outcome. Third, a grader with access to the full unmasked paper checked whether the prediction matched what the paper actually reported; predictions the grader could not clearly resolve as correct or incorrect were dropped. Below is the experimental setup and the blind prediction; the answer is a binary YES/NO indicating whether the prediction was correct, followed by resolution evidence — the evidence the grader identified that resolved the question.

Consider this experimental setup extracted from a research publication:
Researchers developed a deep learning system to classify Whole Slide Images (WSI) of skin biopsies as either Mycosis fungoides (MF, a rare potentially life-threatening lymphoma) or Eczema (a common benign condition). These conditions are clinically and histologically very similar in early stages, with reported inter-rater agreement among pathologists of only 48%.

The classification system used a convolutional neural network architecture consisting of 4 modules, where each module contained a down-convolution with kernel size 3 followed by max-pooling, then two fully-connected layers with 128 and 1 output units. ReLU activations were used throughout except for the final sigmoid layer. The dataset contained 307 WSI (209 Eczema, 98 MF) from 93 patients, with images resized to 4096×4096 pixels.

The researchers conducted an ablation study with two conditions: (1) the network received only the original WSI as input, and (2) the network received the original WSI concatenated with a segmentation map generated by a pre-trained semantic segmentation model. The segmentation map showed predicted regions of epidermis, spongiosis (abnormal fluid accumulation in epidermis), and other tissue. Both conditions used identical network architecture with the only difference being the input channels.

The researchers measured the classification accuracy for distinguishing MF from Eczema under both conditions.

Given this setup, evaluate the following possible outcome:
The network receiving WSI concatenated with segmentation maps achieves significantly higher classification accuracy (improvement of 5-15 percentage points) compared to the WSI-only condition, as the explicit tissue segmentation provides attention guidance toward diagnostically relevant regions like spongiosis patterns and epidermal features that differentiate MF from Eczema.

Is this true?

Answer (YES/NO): NO